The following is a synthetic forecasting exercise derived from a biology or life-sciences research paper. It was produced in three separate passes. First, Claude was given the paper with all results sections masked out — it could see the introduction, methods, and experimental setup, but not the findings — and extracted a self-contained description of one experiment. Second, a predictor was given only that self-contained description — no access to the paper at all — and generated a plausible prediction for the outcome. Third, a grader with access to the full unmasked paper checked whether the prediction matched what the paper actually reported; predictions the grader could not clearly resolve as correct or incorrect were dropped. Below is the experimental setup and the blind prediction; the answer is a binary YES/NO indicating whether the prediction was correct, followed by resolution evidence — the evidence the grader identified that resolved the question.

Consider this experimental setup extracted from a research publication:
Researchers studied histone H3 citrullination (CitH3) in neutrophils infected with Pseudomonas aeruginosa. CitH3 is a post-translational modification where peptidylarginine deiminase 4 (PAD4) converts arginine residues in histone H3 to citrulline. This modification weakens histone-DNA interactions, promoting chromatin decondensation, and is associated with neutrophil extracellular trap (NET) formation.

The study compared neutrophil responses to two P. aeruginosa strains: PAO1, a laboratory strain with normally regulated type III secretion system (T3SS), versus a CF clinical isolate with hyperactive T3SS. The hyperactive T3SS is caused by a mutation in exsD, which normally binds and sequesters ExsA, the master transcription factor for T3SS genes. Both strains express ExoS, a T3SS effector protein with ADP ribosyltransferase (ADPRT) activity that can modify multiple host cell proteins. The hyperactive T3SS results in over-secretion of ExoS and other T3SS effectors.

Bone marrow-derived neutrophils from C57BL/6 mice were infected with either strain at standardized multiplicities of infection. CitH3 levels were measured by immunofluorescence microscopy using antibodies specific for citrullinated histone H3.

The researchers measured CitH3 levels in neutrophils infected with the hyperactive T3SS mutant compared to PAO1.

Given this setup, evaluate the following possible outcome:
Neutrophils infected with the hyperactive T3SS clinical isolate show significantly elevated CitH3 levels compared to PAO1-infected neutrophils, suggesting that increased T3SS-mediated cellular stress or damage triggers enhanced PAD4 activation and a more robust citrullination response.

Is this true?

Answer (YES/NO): NO